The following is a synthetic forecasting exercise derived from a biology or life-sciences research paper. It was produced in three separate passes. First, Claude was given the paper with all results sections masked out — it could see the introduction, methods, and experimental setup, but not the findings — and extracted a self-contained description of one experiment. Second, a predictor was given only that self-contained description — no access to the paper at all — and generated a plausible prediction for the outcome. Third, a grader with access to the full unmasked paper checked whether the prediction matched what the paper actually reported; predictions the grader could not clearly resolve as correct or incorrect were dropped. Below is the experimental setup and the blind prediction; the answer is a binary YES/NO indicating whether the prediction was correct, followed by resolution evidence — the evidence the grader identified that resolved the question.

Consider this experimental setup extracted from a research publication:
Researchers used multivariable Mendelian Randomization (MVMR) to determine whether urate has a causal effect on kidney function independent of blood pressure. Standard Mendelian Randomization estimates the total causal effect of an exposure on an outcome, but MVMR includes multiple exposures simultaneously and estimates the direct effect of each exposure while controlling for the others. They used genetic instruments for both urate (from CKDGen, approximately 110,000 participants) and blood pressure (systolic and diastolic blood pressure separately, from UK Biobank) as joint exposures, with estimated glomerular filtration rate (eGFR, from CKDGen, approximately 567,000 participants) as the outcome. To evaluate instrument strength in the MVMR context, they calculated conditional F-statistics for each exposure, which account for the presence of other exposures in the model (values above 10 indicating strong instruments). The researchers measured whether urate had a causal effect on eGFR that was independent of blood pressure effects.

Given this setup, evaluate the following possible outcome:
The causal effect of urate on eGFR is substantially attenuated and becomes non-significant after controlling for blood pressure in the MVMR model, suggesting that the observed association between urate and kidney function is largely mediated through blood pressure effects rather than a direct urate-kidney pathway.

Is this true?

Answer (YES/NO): NO